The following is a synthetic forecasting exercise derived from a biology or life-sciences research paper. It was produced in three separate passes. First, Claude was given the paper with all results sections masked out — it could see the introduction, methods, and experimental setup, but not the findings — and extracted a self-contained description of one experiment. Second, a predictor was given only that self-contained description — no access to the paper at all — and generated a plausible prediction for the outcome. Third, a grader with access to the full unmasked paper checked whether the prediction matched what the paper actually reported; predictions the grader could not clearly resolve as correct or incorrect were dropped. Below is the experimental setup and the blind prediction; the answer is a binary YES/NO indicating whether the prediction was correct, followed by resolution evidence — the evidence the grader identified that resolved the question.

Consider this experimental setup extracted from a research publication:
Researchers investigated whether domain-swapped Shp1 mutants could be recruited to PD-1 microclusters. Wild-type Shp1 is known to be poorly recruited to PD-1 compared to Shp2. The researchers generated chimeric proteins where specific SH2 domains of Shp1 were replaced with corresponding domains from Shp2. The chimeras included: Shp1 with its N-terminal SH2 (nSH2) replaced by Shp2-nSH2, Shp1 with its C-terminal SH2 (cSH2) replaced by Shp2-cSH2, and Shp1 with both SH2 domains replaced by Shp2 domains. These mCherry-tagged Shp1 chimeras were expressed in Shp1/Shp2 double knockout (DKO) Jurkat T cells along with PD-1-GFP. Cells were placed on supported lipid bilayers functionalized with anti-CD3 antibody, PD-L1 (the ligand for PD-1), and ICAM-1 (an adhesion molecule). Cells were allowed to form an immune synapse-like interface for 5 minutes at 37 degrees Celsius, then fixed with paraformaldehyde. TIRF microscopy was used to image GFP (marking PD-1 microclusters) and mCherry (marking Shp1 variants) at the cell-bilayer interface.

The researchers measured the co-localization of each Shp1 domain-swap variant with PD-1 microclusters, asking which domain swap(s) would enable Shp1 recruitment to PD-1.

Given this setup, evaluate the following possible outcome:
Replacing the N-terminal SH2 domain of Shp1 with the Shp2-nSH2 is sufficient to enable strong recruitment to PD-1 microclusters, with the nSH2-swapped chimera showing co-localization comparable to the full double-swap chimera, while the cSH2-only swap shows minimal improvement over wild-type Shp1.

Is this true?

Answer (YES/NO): NO